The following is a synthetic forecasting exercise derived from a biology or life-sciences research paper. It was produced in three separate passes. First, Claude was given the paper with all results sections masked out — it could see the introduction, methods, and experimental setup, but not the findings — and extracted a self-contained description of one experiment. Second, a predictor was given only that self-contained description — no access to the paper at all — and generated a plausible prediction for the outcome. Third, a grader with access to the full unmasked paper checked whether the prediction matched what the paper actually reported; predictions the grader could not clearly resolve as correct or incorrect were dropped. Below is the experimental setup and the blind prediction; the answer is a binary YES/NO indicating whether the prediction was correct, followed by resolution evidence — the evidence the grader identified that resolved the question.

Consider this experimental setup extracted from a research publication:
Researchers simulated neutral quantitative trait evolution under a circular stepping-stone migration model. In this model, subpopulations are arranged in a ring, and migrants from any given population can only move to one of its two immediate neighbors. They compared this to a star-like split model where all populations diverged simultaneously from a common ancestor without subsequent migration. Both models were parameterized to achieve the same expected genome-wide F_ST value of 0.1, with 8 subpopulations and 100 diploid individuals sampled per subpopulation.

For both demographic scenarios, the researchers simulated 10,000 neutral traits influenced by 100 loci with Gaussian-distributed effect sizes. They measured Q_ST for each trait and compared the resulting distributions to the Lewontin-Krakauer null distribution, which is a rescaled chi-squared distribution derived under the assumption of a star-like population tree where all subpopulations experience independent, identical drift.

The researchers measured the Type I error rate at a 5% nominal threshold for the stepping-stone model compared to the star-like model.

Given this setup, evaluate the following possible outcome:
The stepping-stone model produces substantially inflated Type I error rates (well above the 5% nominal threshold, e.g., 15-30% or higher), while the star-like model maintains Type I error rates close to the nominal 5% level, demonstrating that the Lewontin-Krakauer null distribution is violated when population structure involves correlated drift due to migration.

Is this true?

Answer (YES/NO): NO